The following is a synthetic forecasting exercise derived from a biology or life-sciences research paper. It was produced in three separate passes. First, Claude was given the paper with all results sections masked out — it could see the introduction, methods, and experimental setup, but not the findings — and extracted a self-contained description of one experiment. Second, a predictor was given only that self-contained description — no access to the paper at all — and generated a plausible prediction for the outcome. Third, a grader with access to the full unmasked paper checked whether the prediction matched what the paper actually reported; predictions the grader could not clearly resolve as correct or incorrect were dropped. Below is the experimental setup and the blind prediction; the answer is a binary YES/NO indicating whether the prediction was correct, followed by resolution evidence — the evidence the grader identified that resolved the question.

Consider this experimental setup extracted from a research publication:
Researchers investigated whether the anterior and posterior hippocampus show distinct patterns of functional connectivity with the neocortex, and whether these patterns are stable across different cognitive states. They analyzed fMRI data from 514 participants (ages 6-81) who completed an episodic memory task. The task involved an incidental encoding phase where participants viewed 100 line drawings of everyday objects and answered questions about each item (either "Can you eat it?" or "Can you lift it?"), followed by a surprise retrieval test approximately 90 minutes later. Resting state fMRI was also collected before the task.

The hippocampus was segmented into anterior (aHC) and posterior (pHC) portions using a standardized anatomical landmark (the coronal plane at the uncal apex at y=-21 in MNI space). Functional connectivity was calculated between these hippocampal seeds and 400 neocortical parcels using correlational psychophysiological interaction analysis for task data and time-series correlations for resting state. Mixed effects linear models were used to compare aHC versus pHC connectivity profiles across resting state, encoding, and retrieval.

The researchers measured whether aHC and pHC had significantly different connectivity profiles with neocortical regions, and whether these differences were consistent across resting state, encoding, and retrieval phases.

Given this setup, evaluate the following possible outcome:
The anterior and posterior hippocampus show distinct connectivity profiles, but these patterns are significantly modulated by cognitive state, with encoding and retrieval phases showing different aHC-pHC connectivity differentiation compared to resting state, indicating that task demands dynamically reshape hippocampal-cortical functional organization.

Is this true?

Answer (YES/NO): NO